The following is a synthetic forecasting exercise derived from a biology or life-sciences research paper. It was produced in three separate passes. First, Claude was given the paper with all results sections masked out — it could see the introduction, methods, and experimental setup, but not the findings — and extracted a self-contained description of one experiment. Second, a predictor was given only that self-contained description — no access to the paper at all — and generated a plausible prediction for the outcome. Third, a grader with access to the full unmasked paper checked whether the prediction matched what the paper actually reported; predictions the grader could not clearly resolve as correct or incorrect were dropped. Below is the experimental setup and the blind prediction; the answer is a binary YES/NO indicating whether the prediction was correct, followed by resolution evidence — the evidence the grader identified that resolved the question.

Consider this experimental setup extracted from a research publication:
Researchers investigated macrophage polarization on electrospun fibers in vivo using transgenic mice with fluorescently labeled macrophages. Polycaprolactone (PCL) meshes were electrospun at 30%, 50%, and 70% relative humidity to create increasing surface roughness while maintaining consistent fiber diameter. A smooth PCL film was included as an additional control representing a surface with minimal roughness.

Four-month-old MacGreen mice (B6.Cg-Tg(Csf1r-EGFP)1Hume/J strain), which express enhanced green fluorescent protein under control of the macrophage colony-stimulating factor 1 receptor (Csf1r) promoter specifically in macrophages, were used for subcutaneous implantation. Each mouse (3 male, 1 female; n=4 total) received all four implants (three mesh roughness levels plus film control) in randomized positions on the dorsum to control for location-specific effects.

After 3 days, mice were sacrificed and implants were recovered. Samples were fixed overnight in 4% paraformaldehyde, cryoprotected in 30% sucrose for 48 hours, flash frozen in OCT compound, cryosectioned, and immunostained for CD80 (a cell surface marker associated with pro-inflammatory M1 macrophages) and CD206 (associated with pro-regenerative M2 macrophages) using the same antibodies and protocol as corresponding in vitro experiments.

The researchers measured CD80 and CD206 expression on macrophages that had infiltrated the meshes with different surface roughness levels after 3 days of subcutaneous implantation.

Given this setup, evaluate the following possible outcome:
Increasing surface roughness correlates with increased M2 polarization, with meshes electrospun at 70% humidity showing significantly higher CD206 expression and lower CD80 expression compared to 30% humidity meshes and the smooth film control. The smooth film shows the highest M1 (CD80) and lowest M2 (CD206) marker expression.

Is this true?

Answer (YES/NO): NO